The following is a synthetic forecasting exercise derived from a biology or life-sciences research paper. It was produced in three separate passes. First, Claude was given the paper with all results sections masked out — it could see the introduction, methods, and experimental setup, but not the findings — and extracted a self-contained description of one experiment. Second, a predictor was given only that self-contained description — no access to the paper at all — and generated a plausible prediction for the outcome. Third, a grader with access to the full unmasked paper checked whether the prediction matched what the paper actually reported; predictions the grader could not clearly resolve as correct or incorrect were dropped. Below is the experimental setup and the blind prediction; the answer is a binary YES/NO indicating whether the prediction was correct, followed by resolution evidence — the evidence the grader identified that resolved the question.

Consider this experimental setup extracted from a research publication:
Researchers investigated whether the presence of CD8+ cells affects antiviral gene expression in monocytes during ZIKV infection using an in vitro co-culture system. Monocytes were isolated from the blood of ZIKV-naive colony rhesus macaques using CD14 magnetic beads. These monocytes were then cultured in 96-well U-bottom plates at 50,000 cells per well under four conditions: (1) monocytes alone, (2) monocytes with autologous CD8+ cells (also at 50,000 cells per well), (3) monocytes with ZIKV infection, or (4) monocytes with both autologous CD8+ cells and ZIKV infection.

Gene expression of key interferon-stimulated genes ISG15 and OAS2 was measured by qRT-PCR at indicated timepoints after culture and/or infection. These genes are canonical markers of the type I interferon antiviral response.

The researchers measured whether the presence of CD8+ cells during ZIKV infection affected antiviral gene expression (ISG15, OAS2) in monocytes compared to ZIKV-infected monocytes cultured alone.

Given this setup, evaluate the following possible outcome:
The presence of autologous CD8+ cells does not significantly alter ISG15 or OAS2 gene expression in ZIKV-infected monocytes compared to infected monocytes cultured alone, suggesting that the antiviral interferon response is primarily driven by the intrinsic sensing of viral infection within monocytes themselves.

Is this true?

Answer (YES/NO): NO